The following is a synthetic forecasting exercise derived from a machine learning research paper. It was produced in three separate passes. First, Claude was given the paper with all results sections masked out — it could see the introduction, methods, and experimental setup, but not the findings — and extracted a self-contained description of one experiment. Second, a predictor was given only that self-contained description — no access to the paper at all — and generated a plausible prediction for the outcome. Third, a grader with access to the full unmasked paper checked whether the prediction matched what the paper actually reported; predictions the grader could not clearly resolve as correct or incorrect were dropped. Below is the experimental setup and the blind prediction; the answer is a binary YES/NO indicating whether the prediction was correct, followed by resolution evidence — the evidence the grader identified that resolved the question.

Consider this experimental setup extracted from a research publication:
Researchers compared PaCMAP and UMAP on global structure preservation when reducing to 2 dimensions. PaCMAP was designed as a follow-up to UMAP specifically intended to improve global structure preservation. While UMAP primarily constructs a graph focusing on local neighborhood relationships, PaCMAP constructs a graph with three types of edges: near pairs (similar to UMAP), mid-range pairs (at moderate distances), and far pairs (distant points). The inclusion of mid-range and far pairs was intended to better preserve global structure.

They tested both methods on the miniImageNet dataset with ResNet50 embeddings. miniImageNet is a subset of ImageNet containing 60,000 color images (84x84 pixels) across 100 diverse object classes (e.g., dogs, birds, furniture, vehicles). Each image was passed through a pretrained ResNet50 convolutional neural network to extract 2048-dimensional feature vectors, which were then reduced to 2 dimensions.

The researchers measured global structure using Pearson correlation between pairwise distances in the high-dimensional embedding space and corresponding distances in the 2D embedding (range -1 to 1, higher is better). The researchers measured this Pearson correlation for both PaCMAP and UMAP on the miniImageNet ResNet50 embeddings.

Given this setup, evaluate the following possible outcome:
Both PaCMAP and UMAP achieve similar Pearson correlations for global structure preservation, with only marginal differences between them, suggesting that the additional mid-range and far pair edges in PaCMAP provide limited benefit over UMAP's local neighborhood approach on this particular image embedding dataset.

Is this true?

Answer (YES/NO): YES